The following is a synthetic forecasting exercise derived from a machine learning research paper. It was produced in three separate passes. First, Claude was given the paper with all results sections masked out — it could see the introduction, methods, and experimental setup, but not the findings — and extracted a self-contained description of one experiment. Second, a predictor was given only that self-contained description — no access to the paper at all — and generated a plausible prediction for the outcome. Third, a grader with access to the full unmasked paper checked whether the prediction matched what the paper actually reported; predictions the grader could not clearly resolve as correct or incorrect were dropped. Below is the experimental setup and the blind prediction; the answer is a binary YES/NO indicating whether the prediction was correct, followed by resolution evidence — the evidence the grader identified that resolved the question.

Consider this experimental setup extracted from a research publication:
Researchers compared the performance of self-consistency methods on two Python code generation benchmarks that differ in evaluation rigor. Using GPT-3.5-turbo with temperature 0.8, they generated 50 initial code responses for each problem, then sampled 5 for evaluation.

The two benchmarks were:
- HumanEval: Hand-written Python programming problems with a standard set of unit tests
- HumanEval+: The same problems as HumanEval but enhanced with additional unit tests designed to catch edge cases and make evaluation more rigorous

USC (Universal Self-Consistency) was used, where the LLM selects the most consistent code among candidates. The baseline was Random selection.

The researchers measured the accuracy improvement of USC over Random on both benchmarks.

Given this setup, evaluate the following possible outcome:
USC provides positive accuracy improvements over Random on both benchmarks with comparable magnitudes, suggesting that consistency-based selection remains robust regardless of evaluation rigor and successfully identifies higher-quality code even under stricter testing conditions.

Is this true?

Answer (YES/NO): NO